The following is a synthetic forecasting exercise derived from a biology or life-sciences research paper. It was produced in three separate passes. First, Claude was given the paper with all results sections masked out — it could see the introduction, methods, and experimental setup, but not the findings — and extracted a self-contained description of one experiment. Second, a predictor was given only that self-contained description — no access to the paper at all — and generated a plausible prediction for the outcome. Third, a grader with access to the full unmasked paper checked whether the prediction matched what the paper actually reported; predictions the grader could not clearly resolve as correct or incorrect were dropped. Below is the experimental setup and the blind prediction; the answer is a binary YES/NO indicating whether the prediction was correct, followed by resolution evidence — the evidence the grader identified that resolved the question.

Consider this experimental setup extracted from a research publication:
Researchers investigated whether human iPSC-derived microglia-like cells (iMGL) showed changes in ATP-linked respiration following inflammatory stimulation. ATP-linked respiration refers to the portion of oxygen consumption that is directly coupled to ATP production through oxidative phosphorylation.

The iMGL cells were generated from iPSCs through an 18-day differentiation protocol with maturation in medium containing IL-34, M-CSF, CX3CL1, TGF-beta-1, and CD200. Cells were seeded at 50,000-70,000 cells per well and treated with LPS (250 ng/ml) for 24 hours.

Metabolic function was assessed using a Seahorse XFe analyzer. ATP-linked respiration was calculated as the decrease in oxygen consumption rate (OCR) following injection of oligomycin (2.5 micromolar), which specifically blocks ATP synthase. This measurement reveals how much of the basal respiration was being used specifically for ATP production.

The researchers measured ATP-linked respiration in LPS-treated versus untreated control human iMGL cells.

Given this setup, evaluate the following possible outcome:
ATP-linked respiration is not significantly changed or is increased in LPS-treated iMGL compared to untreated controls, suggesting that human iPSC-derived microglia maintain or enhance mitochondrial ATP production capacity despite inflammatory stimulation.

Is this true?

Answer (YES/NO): YES